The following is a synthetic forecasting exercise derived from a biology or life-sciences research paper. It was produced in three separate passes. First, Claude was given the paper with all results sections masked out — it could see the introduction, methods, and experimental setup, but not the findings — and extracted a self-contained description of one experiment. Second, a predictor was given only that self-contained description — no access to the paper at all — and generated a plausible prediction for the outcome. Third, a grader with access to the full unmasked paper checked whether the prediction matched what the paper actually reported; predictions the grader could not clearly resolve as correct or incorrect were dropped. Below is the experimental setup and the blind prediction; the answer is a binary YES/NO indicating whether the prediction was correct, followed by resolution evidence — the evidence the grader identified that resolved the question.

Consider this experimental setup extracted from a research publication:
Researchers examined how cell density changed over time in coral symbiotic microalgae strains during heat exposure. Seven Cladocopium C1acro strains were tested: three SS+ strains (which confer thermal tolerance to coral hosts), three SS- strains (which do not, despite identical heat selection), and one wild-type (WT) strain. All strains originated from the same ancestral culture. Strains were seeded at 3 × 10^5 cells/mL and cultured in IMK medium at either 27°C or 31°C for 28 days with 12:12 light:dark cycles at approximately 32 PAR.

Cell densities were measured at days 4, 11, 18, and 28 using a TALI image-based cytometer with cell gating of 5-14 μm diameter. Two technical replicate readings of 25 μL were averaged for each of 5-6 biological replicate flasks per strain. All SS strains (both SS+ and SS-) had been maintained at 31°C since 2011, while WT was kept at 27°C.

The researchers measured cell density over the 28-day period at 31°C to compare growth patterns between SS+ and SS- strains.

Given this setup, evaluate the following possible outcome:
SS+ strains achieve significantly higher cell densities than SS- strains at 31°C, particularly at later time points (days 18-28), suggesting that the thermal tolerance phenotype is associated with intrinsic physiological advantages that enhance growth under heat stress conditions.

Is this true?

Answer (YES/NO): YES